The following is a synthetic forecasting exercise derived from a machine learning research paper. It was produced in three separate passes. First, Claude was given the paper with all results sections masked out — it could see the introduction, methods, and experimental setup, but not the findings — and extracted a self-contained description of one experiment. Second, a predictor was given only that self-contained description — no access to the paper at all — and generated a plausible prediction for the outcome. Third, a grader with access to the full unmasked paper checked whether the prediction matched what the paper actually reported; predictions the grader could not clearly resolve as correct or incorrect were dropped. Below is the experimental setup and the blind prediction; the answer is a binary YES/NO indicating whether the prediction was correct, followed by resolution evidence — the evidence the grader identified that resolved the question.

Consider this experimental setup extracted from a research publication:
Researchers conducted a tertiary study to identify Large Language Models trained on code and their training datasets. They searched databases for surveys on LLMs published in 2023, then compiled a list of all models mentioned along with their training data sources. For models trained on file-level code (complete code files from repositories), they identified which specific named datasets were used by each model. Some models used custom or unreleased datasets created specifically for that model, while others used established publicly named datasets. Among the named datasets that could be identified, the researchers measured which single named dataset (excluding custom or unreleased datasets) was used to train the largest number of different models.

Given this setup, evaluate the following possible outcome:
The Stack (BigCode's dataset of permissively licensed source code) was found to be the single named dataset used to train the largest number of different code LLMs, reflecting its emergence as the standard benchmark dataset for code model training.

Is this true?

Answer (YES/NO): NO